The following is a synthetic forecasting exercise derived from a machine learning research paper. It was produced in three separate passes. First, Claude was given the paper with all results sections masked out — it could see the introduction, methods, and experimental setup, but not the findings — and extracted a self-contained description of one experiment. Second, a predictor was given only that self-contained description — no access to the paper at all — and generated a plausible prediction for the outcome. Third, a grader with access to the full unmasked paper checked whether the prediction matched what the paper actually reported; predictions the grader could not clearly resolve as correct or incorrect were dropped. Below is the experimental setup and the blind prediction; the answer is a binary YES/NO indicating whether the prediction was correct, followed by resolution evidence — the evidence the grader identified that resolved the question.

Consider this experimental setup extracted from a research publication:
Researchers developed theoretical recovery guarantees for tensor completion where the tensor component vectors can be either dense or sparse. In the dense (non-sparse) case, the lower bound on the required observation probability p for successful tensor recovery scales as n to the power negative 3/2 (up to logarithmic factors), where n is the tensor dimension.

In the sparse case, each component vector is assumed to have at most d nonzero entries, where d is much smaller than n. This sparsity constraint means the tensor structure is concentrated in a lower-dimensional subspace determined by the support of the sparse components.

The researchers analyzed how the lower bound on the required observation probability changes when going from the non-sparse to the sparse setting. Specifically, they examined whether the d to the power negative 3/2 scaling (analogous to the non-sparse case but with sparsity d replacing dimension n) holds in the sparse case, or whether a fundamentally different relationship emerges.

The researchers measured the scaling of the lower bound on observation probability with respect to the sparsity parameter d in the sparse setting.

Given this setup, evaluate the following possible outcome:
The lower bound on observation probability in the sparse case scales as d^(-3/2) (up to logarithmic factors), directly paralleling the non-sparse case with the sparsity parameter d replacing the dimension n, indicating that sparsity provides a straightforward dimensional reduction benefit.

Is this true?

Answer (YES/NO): YES